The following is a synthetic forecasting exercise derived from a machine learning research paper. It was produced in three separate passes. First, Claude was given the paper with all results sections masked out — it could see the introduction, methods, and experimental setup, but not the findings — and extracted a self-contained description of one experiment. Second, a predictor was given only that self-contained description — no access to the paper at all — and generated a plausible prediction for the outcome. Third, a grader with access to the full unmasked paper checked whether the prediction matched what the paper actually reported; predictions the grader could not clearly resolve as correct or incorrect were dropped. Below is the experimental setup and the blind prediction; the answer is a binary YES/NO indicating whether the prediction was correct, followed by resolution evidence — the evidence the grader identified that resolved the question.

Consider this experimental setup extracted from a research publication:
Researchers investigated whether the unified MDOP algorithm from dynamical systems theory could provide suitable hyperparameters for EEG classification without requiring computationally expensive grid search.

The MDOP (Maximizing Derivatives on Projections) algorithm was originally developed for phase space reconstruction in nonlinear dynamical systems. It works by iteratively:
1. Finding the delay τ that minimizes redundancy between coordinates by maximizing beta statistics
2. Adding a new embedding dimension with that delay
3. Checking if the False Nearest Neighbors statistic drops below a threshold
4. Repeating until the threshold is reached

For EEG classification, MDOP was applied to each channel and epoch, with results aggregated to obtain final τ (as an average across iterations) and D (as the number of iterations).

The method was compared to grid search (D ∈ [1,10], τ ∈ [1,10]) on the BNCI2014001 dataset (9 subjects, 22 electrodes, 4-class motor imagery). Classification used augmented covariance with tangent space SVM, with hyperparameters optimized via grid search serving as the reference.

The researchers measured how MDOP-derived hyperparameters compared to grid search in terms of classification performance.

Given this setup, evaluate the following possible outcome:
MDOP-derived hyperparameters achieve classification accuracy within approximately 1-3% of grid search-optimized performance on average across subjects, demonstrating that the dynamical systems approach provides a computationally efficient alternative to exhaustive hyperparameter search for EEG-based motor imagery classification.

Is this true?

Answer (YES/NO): NO